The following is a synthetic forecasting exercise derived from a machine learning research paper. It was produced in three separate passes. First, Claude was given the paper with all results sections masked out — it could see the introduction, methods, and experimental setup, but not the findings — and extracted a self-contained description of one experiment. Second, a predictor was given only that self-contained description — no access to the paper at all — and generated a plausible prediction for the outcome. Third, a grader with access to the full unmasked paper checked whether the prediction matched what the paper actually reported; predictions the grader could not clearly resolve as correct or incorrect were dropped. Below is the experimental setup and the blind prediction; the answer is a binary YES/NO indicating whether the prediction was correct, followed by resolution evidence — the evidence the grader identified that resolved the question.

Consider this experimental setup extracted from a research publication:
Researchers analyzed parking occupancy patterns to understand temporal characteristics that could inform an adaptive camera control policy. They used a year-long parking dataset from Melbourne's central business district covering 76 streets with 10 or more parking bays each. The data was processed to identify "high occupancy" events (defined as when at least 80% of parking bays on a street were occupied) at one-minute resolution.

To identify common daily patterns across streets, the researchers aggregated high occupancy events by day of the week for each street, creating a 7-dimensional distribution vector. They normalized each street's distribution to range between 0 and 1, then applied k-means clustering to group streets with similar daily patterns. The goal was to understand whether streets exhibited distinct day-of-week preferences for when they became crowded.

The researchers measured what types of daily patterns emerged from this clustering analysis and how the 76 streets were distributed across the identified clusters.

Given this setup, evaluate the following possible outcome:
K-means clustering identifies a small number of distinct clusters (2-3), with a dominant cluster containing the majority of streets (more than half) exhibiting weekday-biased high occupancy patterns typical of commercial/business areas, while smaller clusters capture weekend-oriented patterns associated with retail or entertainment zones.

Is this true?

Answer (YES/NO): NO